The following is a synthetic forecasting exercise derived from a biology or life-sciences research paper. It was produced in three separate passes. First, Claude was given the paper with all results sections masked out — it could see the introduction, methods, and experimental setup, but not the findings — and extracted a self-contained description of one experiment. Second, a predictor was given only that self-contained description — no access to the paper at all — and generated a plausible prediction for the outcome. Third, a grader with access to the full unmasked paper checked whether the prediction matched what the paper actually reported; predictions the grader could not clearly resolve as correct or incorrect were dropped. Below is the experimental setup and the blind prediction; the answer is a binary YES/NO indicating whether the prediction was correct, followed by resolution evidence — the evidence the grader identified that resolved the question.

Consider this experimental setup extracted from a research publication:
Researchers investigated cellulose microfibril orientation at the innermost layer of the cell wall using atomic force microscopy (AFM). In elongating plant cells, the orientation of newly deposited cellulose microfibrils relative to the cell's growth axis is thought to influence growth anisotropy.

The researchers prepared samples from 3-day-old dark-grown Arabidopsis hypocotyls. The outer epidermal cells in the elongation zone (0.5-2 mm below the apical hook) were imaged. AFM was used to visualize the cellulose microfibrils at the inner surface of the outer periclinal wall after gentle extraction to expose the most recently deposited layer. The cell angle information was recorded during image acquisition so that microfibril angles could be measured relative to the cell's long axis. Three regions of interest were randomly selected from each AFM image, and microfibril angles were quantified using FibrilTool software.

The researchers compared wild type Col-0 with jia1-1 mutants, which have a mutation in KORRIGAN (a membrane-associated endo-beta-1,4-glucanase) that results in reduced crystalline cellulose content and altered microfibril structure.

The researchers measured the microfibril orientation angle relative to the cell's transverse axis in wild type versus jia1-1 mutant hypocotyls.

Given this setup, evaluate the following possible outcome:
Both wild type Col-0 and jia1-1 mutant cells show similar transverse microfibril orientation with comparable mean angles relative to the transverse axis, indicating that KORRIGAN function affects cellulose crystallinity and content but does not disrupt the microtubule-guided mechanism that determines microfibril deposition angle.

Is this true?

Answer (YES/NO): NO